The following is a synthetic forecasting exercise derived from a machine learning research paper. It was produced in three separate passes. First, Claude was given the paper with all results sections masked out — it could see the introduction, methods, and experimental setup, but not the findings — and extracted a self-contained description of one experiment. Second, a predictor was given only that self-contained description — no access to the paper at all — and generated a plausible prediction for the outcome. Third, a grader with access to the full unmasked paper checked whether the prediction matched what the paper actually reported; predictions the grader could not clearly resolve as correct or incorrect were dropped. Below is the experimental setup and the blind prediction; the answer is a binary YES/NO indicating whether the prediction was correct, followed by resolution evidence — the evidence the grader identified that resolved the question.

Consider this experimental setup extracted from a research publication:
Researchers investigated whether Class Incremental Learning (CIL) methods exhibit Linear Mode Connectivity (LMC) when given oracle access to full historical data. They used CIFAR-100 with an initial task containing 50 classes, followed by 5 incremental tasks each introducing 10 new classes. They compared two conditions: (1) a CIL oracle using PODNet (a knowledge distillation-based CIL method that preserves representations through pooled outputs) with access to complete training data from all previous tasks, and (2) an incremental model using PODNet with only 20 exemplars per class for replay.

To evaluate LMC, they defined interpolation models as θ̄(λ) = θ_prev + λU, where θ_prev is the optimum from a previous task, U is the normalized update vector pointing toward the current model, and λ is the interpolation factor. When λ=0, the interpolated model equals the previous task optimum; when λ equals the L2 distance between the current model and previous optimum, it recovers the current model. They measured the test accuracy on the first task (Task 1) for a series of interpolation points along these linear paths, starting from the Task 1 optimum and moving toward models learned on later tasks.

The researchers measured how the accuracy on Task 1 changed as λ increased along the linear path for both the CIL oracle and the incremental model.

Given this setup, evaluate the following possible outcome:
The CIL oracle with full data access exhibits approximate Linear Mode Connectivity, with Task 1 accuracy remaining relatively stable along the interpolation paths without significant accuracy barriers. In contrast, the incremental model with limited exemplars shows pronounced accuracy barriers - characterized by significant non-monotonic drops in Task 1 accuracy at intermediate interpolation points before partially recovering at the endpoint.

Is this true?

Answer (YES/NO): YES